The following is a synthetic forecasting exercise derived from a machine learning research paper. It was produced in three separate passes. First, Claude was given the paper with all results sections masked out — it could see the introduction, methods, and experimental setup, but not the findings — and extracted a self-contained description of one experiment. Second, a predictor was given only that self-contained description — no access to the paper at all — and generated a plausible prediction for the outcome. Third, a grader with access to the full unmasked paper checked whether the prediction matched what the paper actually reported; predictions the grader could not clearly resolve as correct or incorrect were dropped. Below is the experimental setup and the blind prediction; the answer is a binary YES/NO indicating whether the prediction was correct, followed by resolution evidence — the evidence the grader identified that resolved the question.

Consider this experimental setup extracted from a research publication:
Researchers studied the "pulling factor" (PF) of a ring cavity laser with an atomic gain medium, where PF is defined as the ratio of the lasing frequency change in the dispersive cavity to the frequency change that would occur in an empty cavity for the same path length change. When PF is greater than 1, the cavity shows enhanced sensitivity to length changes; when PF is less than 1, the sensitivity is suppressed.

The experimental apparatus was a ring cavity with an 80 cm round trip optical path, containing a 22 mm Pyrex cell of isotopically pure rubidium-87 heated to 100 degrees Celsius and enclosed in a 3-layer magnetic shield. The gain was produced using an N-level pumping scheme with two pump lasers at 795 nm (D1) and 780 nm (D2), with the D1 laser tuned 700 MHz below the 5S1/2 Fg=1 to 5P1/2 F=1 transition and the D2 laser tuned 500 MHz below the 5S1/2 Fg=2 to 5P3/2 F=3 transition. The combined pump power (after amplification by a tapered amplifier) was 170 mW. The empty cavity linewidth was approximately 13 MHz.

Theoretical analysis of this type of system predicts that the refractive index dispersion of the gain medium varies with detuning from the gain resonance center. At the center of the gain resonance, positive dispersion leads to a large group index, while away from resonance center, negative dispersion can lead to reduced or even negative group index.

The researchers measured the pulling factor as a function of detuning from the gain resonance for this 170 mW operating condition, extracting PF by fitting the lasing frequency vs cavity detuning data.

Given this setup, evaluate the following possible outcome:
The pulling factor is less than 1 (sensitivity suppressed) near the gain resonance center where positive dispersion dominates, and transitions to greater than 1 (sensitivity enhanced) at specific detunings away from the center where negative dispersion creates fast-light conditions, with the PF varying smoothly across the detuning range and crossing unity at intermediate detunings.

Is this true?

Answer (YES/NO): YES